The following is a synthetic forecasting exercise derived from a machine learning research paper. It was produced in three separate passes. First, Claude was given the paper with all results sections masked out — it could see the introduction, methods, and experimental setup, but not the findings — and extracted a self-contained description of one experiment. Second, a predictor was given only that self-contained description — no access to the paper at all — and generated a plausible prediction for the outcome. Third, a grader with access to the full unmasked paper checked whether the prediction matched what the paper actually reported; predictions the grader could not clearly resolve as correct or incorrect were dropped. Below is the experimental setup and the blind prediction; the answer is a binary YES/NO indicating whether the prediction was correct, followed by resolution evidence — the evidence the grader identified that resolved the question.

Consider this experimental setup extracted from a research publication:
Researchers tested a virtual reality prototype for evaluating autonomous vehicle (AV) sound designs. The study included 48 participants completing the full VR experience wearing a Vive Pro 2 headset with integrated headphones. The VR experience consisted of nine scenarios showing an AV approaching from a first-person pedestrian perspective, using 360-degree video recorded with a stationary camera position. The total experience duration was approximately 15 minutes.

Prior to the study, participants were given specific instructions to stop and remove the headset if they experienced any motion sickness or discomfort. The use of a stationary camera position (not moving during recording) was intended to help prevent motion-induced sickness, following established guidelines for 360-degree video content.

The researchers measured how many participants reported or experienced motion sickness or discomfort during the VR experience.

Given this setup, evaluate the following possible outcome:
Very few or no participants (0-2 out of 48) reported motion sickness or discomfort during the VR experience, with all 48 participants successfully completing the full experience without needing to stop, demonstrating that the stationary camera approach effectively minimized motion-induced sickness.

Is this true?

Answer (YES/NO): YES